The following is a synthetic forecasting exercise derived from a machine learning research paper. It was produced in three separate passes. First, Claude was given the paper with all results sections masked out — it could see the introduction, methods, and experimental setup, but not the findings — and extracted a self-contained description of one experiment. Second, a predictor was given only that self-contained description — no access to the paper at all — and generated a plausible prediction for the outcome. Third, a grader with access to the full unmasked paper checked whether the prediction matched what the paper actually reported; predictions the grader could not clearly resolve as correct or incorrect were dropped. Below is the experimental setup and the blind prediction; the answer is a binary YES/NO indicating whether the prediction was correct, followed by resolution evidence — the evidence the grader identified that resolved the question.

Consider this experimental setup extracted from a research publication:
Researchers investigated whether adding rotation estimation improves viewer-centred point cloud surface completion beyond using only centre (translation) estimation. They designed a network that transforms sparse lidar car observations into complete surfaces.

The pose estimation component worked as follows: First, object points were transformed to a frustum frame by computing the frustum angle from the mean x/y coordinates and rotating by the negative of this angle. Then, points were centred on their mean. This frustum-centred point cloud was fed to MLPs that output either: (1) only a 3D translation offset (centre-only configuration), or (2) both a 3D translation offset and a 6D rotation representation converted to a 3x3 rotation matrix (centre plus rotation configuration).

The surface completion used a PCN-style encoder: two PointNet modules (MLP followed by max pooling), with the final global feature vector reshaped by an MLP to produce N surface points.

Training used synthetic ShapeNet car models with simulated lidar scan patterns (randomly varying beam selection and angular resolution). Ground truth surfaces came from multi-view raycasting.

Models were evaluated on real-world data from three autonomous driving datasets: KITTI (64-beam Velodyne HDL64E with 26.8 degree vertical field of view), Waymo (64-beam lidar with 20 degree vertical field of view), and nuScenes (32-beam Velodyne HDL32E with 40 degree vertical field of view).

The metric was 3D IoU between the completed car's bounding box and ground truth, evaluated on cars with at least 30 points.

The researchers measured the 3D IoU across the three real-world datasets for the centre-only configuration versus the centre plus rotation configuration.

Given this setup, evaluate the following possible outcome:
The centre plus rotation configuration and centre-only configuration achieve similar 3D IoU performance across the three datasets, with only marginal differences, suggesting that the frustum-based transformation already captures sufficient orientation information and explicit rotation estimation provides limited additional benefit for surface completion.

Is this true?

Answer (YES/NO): NO